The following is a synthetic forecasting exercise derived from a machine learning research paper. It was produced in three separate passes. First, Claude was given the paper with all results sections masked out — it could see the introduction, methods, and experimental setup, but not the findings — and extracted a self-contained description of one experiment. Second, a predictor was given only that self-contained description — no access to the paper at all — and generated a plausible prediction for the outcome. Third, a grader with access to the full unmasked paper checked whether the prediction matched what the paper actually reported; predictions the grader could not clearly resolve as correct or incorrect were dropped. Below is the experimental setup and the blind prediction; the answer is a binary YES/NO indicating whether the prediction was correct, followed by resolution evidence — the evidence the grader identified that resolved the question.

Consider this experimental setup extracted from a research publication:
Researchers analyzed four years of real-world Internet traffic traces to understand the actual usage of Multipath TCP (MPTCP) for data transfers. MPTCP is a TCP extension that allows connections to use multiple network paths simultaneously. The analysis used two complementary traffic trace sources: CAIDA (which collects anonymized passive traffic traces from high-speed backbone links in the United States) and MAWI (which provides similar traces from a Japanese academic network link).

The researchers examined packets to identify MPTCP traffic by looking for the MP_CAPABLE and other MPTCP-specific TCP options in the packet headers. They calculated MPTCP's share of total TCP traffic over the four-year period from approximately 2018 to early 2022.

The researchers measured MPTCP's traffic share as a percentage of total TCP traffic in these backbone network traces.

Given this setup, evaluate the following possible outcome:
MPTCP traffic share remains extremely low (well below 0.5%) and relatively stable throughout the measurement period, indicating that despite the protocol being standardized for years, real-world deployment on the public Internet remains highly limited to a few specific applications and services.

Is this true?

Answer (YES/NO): NO